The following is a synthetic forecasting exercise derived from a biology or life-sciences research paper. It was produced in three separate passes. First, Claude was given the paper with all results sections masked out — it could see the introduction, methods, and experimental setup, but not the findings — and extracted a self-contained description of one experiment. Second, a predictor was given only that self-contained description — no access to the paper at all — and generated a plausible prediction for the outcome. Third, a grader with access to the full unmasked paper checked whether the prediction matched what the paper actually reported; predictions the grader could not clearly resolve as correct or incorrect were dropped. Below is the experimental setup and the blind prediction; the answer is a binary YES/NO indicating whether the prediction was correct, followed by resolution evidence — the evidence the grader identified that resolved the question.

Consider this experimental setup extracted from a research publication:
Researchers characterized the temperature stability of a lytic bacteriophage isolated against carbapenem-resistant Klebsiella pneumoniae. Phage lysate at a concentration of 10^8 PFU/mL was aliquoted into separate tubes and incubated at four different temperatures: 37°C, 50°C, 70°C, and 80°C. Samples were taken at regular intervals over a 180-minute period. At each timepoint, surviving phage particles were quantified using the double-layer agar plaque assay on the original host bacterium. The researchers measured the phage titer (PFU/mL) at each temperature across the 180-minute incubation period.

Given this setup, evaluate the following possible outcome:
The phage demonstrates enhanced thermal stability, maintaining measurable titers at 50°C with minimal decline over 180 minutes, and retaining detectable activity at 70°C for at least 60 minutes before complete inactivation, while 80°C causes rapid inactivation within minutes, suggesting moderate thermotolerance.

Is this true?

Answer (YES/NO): NO